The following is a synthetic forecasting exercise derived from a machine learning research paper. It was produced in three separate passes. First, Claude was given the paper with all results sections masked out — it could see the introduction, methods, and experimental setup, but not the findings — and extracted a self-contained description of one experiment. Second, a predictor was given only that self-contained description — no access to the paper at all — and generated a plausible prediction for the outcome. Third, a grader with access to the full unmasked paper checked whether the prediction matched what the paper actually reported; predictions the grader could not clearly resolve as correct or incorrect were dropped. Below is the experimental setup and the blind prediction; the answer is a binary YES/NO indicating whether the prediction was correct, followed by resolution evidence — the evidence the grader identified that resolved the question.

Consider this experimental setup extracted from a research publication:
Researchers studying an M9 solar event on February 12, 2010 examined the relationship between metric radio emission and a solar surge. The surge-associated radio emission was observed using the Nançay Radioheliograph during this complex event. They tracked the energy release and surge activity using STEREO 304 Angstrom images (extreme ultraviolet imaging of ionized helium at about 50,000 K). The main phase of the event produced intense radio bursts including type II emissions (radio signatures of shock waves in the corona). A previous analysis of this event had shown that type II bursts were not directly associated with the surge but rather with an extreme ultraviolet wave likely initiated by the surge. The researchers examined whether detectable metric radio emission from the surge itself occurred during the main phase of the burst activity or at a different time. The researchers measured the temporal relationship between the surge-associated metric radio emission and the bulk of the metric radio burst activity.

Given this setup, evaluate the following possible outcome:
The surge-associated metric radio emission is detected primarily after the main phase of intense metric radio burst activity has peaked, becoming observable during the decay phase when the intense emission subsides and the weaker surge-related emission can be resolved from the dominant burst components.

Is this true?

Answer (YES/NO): YES